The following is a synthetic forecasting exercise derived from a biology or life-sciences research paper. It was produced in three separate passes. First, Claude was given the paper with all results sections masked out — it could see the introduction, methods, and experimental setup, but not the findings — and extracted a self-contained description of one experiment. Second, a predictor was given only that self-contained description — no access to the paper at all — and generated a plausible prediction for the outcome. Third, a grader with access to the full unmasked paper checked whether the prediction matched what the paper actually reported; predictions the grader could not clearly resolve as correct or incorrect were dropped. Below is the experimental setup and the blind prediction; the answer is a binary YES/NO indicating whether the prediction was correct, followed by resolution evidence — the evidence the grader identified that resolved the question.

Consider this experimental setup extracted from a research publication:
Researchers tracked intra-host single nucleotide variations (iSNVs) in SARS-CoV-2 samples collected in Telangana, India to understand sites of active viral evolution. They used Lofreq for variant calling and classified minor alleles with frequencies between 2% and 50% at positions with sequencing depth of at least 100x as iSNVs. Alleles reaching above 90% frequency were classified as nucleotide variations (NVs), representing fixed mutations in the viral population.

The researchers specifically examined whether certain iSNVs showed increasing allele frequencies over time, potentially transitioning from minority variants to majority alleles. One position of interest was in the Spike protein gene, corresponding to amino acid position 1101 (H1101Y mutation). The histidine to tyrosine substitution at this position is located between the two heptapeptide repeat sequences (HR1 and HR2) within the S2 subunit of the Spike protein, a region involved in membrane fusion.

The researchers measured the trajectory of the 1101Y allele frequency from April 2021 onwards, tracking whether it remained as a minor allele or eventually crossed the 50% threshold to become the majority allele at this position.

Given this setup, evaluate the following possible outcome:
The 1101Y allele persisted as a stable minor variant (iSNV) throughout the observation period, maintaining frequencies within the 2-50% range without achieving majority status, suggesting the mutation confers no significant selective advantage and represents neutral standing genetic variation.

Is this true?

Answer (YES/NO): NO